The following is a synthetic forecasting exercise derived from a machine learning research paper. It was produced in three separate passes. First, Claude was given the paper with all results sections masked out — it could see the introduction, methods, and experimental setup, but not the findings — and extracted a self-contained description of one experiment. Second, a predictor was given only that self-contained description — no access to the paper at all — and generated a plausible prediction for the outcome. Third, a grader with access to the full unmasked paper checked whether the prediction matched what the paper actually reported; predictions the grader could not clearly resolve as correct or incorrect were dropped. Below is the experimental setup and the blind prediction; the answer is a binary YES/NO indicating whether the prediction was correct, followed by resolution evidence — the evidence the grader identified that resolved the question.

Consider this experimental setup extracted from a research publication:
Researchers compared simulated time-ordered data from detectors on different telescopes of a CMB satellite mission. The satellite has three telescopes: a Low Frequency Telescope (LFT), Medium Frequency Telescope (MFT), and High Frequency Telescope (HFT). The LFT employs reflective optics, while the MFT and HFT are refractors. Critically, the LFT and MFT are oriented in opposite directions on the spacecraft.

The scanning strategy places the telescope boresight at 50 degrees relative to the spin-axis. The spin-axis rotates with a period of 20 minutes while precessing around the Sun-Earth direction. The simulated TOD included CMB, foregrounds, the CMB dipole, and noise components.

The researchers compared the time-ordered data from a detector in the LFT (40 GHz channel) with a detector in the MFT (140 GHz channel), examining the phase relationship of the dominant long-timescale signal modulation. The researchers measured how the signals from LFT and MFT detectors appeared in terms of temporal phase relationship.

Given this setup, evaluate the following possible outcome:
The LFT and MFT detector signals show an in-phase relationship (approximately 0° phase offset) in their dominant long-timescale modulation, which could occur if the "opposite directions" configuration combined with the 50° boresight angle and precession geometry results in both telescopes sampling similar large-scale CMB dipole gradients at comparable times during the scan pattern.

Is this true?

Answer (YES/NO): NO